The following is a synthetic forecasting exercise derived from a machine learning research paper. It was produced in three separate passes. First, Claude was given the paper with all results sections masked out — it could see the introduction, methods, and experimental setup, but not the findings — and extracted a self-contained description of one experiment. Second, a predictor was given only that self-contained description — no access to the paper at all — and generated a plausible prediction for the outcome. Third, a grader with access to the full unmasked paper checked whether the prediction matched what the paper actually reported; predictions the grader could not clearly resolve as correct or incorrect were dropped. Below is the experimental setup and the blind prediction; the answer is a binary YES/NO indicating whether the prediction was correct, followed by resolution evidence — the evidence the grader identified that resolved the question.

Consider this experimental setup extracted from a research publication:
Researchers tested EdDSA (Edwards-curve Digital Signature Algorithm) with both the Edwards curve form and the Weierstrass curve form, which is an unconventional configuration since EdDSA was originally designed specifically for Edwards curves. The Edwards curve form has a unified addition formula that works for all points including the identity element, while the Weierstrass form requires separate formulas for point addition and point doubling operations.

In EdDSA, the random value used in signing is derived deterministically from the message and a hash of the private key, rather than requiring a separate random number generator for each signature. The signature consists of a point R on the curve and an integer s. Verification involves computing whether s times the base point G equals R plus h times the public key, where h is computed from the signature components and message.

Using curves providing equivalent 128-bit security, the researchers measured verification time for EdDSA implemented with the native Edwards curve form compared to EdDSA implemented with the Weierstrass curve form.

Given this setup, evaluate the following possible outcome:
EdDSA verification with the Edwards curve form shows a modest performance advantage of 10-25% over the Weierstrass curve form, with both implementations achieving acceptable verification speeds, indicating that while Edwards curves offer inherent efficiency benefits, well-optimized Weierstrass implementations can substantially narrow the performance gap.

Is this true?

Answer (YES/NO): NO